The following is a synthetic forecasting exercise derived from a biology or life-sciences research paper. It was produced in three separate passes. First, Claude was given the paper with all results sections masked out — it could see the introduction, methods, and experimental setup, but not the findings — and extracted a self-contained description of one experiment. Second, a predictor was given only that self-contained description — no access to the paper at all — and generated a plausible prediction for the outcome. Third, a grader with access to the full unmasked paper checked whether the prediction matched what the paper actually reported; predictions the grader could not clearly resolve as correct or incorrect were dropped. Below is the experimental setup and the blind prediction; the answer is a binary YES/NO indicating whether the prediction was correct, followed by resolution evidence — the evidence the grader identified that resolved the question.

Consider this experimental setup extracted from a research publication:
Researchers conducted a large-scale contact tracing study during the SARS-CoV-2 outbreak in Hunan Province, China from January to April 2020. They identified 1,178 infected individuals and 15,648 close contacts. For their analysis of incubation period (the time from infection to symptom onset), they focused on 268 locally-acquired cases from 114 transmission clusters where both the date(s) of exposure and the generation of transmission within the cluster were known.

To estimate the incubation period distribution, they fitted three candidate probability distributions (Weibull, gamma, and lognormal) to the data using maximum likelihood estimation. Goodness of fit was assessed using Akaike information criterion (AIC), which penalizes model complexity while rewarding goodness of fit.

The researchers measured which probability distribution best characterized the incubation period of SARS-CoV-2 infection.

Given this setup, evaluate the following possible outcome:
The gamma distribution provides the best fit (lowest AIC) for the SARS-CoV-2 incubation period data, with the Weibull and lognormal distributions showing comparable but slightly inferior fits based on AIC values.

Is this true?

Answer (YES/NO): NO